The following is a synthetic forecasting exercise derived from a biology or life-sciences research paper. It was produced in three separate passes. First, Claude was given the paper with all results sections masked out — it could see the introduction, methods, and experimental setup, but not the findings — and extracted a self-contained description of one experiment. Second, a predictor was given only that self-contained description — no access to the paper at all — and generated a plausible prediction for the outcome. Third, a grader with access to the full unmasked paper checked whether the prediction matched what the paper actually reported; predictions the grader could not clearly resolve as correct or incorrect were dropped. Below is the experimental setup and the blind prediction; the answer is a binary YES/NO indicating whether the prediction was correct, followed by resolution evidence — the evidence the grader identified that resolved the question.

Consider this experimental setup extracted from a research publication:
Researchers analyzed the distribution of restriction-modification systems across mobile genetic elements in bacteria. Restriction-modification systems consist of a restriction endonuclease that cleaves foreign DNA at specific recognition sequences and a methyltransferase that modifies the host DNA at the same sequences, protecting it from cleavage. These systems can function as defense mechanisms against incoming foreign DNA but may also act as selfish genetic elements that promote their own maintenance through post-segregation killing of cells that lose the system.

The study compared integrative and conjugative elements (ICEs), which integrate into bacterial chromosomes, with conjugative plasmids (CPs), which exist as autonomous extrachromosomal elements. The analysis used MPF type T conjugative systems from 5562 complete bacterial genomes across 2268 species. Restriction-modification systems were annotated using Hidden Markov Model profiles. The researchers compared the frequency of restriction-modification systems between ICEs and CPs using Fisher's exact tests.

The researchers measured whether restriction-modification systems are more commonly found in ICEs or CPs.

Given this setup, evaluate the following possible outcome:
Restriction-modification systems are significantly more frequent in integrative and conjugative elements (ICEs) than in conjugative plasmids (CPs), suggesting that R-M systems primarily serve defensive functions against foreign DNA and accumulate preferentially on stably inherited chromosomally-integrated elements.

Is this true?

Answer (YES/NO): YES